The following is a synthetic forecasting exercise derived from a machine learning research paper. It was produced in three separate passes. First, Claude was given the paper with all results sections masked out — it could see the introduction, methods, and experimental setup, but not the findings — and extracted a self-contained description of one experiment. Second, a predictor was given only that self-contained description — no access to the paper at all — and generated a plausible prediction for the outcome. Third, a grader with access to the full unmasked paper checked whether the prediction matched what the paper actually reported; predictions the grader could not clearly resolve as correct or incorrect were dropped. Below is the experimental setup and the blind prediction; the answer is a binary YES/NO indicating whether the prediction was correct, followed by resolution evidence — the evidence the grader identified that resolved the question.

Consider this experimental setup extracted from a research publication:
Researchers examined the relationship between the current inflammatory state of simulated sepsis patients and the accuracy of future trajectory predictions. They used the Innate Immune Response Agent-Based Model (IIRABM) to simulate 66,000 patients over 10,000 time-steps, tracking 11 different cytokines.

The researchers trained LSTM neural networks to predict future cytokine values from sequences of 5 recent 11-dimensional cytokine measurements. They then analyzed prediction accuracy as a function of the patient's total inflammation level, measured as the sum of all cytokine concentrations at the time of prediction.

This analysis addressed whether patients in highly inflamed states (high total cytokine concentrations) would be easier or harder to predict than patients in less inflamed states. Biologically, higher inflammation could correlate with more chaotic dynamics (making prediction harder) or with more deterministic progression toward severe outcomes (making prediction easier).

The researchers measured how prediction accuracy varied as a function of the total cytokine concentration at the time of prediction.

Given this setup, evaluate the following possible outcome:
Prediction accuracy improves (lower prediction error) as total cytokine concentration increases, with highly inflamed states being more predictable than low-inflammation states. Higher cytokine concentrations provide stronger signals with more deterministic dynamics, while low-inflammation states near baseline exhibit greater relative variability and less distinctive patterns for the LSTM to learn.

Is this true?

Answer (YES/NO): NO